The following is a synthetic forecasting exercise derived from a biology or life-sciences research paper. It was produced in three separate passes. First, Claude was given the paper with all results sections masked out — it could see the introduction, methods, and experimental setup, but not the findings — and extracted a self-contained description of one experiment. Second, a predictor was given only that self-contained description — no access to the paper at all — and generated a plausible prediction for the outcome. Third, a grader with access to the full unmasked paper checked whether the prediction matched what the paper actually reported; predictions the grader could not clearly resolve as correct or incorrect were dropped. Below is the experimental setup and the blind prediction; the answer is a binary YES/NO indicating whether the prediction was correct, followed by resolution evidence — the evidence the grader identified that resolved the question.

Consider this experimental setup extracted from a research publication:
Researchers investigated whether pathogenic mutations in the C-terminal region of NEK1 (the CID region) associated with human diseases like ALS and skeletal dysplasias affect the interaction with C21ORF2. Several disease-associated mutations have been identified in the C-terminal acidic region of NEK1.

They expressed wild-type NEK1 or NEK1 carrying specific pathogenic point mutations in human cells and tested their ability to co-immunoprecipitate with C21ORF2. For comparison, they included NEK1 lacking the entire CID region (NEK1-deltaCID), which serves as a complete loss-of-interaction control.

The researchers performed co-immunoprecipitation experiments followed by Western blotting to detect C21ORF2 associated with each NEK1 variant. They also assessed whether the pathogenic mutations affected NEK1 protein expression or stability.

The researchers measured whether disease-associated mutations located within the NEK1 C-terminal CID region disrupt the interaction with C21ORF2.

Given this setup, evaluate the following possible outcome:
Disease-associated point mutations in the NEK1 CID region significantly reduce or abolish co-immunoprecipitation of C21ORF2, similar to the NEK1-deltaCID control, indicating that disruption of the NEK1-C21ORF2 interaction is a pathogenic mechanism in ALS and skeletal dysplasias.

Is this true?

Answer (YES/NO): YES